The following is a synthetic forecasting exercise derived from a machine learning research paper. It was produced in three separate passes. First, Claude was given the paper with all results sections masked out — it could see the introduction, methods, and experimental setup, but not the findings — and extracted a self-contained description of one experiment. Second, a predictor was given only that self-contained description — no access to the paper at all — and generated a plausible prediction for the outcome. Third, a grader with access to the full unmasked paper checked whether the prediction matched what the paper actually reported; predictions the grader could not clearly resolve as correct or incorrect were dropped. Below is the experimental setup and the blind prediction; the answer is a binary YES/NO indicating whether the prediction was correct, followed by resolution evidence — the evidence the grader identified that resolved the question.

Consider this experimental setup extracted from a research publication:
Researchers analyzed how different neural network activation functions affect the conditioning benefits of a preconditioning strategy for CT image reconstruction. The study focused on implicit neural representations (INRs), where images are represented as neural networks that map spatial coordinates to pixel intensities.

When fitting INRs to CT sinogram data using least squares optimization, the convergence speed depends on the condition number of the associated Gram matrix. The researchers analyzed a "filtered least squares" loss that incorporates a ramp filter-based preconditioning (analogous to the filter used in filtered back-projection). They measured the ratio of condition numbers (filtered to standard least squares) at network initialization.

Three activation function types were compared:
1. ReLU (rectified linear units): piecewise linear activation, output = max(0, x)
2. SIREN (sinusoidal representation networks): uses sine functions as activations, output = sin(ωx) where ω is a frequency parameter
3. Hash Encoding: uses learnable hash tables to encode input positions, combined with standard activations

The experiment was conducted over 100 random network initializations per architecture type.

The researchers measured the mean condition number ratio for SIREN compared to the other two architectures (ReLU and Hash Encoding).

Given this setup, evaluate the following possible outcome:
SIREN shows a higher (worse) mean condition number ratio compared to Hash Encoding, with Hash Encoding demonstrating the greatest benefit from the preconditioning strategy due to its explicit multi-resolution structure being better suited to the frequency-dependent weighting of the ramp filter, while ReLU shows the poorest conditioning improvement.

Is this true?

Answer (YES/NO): NO